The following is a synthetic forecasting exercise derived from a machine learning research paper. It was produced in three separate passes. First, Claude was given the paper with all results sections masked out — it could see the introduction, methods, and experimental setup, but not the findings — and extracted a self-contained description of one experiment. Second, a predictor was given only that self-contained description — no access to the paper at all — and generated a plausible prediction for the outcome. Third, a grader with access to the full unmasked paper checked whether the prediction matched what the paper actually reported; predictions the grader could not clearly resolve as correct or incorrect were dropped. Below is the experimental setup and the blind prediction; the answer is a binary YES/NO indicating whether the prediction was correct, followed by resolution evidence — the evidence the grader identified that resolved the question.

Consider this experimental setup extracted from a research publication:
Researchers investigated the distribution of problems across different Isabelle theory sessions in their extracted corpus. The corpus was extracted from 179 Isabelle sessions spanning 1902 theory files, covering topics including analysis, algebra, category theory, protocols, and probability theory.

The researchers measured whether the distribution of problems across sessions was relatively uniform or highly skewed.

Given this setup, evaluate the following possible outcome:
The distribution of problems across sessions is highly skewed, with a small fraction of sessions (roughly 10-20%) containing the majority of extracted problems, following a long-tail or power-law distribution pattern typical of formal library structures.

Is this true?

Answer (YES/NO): YES